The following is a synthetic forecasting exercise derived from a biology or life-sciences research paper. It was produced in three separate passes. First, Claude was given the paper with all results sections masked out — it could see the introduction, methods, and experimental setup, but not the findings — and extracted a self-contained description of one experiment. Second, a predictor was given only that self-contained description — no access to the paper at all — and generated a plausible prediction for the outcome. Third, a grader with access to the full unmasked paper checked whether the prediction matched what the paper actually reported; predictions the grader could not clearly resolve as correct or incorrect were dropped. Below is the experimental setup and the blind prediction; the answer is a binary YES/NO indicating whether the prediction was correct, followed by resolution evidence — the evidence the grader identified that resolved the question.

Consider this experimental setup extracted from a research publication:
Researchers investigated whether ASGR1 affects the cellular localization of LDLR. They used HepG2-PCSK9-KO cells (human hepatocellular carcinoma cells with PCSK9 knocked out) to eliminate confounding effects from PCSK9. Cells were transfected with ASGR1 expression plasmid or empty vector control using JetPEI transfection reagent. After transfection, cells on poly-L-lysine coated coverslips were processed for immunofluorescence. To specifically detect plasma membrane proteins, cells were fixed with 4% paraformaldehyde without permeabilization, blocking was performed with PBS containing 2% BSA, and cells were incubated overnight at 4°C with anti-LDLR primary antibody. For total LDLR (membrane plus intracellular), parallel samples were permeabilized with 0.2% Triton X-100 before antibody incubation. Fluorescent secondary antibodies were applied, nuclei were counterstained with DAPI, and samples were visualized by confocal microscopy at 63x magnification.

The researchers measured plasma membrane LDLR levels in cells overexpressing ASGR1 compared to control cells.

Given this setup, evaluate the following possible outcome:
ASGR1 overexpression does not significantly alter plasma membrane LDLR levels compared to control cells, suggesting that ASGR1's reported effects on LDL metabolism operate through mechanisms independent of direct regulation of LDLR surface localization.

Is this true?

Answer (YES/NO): NO